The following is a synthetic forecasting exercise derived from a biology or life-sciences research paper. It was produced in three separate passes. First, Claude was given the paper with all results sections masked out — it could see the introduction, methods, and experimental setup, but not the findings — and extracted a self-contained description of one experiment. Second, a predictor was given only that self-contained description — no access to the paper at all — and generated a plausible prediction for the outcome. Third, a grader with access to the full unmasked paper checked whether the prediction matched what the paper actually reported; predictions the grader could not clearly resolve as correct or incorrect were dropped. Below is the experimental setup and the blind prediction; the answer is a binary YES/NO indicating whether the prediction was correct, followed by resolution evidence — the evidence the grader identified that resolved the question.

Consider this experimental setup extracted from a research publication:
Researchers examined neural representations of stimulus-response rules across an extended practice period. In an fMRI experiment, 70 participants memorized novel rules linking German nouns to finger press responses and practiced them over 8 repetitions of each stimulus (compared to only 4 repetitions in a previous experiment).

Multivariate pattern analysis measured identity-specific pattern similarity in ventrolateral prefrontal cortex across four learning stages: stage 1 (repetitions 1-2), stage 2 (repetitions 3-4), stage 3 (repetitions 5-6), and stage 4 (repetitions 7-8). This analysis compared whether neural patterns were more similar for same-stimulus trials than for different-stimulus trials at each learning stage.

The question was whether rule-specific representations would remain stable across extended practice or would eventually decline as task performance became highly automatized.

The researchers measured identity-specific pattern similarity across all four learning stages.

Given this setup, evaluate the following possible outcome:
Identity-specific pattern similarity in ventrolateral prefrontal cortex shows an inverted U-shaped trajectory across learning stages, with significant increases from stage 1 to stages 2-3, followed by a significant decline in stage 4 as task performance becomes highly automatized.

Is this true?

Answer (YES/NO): NO